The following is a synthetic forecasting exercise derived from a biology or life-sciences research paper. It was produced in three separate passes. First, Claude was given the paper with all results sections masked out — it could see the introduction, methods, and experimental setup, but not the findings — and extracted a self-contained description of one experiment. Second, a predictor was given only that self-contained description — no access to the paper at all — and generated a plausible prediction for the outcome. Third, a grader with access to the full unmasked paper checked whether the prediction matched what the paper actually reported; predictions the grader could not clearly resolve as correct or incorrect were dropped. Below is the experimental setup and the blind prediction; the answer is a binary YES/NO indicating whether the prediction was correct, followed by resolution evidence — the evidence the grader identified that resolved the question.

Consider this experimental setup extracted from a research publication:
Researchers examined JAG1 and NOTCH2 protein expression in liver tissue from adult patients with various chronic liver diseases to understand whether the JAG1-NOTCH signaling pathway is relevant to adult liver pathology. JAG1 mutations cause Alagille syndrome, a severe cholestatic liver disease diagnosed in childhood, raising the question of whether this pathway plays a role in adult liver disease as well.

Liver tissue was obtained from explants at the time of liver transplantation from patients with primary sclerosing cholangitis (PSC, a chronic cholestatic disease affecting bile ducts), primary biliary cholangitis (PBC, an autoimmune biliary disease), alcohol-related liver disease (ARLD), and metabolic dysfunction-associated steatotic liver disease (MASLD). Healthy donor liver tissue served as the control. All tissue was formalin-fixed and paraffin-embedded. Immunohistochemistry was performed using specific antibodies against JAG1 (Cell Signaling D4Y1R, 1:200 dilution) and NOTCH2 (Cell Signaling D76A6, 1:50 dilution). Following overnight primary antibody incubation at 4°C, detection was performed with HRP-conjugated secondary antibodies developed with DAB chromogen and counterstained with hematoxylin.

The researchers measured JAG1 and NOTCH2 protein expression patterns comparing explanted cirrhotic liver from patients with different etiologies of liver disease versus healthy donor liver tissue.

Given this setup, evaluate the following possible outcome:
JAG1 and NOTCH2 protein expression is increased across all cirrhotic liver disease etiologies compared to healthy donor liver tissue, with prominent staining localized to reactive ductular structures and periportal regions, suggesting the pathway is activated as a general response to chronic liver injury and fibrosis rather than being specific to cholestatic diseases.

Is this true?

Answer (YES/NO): NO